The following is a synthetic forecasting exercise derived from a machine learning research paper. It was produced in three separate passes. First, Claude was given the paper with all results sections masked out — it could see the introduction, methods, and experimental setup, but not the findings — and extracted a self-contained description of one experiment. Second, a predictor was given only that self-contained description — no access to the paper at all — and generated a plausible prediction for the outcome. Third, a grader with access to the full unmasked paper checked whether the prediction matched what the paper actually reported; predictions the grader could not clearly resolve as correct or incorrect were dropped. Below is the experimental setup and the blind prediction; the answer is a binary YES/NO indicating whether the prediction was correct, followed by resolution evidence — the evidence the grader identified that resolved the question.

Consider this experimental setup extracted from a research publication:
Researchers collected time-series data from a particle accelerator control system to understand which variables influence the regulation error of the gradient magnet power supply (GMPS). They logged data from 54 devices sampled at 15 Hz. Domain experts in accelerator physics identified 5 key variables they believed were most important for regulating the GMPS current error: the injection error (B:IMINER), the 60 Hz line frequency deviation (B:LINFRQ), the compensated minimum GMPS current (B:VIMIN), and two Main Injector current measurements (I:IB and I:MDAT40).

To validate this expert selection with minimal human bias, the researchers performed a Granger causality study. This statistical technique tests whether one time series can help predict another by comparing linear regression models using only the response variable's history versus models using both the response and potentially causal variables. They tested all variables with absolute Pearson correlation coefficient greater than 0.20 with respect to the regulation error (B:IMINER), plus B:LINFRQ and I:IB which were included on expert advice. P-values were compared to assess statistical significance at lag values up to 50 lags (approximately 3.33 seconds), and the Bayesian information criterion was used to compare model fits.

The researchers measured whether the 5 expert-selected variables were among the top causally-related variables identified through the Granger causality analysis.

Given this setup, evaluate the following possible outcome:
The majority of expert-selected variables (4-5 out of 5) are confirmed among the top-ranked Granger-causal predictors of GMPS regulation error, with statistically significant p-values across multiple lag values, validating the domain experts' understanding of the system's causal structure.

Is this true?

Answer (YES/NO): YES